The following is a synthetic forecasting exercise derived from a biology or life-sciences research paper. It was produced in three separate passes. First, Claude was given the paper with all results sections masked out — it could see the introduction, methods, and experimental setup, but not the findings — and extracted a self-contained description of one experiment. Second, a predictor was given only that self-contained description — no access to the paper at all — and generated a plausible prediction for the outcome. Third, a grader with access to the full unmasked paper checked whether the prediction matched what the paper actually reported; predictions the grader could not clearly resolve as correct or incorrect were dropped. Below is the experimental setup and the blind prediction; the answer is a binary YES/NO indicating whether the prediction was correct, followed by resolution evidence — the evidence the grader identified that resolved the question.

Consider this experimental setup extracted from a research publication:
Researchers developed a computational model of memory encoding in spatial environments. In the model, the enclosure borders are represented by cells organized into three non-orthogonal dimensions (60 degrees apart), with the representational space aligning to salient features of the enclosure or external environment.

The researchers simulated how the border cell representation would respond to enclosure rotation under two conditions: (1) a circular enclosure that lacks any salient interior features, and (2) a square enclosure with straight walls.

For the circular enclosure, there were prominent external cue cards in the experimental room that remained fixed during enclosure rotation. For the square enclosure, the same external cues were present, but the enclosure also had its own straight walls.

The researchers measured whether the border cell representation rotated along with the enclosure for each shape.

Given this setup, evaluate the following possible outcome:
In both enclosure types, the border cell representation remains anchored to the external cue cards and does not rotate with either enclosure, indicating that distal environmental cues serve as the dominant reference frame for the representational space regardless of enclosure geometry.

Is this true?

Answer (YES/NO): NO